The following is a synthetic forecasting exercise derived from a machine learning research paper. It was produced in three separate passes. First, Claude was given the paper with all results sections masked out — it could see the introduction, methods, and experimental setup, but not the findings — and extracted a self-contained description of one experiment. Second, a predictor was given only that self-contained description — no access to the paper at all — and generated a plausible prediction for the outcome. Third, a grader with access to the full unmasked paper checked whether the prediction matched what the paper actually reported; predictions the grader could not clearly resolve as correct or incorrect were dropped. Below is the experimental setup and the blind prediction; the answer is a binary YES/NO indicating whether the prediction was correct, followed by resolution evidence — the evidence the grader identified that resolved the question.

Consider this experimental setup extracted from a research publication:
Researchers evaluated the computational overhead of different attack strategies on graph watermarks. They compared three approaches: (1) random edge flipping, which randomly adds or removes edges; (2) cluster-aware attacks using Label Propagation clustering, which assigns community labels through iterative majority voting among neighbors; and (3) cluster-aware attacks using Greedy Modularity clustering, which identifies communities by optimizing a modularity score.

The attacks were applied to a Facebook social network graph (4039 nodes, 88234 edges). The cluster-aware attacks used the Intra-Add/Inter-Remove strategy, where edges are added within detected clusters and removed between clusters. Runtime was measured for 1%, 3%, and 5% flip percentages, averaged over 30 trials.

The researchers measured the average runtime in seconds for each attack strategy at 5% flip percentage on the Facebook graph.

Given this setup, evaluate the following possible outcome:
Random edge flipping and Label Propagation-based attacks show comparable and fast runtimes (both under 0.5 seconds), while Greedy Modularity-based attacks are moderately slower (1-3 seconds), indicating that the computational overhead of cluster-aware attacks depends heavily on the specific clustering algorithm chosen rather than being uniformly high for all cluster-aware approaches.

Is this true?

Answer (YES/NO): NO